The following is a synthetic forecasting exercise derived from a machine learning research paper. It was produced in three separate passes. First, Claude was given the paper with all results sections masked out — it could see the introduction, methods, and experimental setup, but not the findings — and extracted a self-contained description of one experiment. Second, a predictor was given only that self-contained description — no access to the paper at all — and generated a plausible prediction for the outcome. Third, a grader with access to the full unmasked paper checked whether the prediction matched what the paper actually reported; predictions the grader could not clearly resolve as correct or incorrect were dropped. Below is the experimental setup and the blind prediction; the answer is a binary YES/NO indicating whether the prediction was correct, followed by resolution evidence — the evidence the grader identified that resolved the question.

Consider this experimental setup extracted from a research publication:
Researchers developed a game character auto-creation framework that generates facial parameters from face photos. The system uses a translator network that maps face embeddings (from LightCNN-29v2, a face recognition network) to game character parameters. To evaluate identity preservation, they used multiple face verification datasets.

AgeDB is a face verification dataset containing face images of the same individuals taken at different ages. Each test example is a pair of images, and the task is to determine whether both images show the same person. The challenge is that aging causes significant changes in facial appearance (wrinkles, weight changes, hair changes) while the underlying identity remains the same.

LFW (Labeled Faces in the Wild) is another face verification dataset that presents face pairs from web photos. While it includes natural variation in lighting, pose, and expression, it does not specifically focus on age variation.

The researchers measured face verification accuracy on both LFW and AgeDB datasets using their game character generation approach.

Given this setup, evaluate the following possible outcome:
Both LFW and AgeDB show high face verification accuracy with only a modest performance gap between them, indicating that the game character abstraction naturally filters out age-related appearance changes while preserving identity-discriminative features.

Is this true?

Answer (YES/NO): NO